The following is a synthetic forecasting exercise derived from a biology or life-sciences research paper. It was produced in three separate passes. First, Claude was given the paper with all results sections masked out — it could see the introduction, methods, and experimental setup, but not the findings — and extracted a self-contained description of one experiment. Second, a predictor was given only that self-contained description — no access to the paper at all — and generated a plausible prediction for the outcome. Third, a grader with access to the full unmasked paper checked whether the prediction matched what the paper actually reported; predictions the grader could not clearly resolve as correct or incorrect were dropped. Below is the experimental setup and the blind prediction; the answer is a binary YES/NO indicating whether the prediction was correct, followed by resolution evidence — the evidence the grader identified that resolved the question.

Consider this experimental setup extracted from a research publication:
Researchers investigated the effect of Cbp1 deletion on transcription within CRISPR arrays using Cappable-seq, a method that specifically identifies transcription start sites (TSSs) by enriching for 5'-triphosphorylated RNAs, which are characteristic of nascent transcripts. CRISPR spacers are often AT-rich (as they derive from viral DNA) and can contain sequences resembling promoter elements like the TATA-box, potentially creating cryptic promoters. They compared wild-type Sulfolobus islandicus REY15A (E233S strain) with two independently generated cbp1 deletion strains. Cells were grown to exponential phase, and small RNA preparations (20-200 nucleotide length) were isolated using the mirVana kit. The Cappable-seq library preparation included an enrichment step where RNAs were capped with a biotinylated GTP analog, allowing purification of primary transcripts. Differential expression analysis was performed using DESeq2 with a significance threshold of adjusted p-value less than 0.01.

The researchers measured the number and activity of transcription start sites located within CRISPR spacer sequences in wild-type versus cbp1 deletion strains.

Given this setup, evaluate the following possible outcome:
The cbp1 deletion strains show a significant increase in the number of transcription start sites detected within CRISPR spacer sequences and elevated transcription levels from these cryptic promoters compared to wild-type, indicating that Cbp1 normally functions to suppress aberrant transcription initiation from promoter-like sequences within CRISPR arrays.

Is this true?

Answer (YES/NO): YES